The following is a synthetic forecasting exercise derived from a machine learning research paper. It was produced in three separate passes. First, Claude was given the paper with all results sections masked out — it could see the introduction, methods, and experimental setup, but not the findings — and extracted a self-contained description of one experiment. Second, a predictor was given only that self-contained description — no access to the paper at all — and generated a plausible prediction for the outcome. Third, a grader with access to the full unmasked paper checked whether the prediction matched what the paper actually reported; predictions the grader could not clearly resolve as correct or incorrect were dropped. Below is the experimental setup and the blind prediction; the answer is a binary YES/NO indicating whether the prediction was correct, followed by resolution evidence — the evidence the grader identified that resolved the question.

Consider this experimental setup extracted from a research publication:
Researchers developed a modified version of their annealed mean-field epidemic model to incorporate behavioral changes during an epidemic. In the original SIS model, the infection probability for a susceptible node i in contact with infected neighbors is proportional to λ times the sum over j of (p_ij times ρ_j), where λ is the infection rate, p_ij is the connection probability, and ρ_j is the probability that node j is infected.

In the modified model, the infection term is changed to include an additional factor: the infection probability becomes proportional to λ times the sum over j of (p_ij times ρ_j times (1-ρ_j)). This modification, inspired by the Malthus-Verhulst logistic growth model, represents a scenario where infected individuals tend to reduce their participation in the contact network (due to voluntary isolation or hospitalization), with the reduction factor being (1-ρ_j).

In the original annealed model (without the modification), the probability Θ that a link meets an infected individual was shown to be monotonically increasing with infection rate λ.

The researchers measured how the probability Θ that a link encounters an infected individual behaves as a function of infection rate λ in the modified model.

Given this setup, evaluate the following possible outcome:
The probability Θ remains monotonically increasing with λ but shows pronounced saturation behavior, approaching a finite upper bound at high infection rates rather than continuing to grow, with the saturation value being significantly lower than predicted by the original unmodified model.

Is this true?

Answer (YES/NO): NO